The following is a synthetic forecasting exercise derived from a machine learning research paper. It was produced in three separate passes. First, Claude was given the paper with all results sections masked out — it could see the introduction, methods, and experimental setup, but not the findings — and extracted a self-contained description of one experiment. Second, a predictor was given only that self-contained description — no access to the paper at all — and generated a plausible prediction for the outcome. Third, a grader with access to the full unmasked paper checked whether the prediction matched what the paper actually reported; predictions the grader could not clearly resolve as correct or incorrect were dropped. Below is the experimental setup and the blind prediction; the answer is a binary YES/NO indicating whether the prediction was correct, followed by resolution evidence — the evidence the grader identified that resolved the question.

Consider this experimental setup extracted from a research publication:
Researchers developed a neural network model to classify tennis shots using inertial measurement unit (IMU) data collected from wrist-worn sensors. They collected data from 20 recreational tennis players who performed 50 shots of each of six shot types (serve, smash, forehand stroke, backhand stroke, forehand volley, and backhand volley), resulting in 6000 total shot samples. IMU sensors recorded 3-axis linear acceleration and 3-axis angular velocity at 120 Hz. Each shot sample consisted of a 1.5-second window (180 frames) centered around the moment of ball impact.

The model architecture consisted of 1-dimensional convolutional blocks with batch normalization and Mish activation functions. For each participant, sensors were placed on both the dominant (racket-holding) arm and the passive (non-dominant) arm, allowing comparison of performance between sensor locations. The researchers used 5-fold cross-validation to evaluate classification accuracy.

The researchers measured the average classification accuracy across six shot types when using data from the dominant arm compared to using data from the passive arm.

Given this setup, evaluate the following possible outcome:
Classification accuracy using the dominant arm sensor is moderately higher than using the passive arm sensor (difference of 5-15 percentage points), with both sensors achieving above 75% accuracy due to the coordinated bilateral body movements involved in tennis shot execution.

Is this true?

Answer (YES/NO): NO